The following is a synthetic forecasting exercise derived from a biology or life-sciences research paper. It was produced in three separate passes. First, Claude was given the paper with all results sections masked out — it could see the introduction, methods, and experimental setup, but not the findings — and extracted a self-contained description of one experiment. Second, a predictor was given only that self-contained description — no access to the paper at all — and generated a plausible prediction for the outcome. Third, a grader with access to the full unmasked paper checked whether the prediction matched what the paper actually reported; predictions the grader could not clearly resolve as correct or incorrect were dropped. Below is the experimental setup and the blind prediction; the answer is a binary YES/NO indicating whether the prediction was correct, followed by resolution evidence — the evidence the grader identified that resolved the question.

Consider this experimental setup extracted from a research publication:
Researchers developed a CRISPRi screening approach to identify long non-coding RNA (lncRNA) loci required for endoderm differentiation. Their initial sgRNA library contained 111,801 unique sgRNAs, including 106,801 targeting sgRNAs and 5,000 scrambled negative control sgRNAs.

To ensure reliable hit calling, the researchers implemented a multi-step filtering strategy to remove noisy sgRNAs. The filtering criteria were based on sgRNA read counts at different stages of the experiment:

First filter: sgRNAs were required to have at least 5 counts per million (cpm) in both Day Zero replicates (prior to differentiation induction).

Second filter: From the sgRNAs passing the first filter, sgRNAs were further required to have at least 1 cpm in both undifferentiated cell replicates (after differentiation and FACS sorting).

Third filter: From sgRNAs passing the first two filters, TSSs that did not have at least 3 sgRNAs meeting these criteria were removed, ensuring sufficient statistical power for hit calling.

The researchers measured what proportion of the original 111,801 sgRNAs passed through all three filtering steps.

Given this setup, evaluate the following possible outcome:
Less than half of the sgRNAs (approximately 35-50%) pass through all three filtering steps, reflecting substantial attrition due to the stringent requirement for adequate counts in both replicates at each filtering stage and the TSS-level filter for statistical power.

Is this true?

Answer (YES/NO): YES